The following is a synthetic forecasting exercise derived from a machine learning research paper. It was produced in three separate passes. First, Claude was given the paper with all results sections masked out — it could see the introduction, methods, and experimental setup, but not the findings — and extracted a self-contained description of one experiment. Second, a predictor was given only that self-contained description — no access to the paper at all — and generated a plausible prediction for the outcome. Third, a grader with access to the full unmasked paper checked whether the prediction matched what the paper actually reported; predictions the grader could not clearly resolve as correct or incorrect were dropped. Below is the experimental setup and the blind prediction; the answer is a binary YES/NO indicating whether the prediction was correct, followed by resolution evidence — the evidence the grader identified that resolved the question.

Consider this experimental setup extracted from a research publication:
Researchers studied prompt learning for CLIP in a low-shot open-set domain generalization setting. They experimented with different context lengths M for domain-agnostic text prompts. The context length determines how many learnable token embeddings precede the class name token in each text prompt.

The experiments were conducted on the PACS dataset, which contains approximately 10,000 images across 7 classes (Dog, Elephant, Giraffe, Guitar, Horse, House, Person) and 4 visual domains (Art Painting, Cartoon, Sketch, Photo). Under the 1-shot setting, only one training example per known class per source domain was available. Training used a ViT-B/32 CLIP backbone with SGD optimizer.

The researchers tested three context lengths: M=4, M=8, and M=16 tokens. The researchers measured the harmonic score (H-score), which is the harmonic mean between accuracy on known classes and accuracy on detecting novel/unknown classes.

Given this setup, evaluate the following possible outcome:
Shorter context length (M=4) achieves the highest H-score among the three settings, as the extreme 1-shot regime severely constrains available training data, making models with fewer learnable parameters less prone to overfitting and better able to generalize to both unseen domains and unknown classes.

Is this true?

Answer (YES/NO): NO